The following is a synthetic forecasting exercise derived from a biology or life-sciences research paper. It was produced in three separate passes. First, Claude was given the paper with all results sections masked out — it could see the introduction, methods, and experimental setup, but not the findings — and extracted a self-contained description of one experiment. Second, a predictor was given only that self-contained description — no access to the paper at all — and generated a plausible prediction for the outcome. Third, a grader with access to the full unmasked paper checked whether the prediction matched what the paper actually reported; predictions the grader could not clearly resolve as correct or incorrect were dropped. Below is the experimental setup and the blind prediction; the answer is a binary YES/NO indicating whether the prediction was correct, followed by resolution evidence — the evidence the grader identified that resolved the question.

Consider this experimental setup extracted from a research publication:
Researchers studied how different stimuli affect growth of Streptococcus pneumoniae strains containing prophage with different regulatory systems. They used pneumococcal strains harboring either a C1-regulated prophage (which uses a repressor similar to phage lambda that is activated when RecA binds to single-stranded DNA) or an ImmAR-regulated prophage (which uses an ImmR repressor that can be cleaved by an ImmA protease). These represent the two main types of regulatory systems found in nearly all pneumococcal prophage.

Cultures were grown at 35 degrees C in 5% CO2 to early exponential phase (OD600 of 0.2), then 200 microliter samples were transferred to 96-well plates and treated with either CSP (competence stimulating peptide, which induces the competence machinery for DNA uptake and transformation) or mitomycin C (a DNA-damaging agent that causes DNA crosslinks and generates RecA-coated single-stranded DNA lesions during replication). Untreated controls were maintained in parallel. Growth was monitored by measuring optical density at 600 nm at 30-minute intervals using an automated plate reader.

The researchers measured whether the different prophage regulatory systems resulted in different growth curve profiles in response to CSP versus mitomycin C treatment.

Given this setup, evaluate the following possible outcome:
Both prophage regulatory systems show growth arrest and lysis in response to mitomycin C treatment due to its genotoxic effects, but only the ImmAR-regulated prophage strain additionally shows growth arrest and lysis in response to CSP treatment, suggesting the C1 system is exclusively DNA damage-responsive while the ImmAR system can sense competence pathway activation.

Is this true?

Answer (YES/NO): NO